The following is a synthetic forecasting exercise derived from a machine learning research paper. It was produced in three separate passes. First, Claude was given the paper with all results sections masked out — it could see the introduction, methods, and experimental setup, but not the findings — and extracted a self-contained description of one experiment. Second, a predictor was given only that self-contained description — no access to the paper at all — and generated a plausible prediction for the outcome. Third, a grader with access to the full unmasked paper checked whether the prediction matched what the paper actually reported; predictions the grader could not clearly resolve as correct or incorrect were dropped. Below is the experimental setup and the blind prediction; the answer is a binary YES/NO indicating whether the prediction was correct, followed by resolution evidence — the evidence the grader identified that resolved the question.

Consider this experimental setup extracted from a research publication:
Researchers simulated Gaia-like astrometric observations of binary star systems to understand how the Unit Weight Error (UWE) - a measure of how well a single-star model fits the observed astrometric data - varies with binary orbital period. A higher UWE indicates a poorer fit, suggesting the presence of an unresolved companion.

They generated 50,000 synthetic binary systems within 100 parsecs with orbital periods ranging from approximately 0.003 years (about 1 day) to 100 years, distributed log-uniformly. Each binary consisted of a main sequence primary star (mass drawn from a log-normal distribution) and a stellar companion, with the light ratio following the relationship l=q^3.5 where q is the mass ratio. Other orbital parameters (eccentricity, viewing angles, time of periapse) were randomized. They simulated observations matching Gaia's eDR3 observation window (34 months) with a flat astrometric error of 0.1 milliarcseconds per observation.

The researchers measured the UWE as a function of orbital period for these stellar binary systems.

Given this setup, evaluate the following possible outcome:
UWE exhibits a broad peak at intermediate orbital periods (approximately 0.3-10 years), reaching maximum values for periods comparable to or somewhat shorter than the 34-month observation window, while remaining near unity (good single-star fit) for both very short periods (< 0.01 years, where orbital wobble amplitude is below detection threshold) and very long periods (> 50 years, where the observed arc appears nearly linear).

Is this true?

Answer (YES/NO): YES